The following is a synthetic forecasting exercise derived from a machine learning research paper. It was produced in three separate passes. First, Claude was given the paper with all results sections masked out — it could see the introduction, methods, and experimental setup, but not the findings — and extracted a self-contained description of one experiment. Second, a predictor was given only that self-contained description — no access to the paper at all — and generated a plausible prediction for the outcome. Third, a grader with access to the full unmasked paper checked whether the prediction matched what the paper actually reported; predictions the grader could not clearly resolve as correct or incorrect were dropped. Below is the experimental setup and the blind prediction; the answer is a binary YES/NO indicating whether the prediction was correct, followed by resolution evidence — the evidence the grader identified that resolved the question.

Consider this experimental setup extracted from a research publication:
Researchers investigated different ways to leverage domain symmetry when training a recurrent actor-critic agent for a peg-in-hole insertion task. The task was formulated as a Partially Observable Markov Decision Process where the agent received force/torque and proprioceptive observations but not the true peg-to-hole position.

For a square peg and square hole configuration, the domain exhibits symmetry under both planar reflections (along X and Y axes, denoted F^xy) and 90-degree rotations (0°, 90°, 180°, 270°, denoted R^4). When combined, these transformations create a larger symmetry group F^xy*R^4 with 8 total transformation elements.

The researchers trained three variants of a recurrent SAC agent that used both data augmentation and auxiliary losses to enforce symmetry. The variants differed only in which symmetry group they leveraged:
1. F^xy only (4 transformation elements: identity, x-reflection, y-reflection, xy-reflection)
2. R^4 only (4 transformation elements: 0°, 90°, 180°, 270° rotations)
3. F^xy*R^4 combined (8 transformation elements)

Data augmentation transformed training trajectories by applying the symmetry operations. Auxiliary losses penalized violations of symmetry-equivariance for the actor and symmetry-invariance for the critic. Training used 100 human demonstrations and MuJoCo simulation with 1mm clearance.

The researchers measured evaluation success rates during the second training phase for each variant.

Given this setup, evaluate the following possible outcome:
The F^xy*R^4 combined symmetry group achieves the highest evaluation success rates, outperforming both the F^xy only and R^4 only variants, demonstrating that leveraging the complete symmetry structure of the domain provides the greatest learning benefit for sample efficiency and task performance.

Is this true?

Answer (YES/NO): YES